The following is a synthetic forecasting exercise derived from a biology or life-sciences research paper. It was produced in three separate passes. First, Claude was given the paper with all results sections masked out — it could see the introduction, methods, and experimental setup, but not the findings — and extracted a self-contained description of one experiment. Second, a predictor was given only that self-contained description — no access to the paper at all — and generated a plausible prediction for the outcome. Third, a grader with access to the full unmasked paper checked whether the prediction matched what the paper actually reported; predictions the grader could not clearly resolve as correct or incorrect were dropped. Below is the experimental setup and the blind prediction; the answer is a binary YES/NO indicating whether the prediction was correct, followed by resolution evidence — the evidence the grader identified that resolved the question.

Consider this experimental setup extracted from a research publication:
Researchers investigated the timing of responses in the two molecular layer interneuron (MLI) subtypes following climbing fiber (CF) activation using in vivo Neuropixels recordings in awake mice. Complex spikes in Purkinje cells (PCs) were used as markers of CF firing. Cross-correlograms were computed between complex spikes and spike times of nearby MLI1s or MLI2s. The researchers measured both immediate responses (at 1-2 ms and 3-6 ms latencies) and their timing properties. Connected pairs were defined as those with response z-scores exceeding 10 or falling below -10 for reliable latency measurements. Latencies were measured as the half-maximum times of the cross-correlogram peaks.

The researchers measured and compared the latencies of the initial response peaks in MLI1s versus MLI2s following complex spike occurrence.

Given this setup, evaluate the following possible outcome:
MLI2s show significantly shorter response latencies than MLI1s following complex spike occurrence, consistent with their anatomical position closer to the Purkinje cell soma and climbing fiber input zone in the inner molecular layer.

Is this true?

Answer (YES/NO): NO